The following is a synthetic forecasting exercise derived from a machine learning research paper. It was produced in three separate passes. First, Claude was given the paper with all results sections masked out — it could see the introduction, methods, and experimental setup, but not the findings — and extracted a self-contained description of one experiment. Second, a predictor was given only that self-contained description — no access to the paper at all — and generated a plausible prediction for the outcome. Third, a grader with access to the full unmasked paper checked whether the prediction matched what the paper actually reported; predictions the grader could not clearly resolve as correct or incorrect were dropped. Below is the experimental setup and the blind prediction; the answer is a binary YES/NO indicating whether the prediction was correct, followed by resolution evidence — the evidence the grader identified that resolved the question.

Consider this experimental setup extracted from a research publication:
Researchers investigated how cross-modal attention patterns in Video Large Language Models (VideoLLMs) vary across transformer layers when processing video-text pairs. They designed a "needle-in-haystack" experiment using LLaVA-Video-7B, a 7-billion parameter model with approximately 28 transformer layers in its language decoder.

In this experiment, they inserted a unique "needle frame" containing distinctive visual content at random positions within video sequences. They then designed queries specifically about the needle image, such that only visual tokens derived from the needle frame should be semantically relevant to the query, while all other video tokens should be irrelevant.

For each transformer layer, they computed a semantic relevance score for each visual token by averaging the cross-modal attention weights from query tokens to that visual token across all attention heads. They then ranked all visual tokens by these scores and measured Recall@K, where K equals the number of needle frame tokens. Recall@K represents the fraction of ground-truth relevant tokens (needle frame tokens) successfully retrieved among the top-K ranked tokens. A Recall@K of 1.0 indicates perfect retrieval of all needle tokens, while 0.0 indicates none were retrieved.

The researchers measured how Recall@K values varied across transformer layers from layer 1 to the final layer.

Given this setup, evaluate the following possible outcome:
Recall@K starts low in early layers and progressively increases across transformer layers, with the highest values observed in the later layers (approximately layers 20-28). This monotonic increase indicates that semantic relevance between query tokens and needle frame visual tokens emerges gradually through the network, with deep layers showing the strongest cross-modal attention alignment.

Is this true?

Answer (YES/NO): NO